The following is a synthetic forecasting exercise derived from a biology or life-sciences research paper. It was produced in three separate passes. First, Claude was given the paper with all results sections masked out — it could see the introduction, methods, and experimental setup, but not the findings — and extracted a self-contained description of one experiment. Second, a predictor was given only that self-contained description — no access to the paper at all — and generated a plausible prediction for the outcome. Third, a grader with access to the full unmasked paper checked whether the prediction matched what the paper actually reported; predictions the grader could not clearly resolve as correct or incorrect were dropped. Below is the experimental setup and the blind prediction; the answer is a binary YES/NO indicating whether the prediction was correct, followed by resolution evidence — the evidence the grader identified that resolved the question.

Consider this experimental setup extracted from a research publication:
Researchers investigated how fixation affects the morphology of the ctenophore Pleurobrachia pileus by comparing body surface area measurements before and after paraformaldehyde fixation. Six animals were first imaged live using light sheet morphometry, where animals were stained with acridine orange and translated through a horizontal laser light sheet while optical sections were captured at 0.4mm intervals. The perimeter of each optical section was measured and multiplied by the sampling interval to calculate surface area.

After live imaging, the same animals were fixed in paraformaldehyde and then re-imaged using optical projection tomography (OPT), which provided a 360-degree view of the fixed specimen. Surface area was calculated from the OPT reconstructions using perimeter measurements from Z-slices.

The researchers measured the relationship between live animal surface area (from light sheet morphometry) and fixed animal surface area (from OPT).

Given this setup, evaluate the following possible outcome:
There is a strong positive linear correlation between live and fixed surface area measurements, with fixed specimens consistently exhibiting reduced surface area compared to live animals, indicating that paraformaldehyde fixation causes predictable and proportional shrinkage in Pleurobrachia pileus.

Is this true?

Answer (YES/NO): YES